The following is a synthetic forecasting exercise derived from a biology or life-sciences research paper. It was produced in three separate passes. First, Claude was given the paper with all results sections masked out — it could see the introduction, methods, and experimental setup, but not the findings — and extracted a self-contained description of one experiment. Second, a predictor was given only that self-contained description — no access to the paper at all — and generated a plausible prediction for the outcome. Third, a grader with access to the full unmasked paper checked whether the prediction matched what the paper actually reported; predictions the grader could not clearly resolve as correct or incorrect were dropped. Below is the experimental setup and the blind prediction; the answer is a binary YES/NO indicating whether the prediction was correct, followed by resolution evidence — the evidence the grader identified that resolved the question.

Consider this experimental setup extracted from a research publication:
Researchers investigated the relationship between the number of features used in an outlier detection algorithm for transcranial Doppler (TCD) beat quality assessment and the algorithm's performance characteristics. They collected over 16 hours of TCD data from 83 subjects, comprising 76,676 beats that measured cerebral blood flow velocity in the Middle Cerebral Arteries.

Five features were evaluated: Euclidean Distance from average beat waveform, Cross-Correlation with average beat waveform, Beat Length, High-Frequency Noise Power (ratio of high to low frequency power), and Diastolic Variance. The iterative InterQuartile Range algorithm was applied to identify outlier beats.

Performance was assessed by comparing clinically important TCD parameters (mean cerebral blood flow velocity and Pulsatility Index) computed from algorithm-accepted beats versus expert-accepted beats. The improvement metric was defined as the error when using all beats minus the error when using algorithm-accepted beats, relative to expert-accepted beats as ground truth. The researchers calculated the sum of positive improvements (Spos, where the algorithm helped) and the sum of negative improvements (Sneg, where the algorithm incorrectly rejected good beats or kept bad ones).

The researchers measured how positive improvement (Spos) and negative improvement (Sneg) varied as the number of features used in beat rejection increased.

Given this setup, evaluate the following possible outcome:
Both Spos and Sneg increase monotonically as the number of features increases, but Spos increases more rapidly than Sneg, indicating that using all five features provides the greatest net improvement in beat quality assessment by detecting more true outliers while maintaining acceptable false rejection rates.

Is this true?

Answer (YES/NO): NO